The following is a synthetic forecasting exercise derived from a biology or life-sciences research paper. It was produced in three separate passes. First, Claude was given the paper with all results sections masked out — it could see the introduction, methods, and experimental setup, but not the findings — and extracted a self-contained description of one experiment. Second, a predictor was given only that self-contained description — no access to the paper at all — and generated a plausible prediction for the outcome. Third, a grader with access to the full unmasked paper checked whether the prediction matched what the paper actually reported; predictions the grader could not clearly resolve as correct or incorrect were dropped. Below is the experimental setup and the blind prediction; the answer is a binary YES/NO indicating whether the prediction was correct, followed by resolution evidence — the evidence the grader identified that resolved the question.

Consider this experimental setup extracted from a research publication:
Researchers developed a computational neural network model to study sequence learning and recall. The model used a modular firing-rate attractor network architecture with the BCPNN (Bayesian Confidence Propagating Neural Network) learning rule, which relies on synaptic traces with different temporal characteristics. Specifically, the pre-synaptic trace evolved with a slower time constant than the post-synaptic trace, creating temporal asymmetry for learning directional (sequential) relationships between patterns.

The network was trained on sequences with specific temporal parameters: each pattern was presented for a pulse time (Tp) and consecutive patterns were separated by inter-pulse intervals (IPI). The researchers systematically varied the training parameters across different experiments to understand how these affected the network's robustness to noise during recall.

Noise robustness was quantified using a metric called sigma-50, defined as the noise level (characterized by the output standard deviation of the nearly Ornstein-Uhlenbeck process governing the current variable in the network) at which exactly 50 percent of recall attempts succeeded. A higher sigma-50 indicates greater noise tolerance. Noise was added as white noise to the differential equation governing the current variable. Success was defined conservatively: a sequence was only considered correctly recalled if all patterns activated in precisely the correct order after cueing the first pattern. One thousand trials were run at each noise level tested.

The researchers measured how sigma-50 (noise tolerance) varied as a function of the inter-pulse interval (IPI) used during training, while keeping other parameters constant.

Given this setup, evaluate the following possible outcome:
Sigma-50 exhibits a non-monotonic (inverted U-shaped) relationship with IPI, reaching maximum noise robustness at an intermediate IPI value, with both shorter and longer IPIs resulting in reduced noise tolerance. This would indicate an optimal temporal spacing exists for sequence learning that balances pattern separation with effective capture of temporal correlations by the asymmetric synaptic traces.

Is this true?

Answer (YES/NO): NO